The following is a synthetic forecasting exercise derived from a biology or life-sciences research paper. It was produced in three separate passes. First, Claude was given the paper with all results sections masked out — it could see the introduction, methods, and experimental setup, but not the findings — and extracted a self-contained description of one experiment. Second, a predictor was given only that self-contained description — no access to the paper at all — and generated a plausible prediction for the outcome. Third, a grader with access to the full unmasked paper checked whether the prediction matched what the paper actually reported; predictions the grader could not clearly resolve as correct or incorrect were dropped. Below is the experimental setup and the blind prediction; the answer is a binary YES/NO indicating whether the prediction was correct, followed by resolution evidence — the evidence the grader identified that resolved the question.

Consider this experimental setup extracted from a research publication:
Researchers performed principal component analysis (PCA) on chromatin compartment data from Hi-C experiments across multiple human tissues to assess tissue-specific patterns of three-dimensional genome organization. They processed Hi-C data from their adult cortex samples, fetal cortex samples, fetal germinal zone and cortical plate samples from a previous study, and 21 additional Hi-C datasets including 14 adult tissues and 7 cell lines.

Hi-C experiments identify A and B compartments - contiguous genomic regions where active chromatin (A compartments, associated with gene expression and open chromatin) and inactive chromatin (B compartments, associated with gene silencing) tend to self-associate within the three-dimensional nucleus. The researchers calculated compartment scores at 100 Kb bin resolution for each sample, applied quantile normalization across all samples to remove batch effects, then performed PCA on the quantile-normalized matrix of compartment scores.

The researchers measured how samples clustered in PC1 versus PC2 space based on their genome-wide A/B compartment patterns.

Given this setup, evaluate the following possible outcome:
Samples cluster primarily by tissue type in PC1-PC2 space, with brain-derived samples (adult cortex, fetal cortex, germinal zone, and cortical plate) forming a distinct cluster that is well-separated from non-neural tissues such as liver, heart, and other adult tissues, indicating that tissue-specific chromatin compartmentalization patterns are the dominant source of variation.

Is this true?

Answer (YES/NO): YES